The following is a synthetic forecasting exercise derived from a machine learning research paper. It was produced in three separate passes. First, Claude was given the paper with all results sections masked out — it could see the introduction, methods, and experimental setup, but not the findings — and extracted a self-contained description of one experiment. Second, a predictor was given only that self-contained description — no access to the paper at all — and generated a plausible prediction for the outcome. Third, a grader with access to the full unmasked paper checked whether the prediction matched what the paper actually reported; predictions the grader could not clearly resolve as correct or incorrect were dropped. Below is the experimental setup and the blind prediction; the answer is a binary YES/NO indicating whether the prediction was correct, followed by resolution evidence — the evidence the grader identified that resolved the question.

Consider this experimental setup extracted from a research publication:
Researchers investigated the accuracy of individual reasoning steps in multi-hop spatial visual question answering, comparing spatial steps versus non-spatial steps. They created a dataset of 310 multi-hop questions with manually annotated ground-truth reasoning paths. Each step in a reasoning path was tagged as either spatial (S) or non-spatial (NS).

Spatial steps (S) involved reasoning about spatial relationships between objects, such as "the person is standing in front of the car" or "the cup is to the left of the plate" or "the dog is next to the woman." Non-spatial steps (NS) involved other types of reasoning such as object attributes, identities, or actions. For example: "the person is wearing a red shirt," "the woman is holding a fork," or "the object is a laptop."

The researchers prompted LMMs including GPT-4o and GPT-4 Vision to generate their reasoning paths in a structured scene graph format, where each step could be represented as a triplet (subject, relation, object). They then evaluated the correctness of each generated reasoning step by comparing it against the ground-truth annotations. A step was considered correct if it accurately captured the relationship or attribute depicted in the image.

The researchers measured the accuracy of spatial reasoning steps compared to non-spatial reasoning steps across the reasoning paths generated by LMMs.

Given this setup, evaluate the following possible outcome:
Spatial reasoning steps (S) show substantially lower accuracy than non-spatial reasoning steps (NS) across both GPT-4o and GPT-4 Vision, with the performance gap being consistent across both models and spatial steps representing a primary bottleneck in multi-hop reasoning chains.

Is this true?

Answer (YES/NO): YES